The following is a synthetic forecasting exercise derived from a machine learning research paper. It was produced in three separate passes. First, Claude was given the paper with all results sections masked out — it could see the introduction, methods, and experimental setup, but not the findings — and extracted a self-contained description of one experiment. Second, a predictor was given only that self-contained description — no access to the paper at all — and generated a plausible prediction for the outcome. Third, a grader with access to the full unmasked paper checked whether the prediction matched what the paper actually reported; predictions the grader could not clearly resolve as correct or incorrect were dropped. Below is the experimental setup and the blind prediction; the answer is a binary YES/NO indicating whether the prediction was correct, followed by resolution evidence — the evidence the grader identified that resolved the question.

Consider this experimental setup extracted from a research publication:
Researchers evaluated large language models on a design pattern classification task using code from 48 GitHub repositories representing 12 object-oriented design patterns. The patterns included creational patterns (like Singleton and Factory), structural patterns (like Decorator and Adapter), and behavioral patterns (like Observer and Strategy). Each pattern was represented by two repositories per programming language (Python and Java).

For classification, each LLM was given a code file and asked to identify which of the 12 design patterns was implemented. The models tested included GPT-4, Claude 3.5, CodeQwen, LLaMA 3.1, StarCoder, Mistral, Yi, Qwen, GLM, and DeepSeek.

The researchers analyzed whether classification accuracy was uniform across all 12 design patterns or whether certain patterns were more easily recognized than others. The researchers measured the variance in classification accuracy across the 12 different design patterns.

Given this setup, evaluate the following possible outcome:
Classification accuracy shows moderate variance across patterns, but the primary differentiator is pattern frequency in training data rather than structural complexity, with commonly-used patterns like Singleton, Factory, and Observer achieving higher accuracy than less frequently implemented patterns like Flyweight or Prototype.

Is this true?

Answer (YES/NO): NO